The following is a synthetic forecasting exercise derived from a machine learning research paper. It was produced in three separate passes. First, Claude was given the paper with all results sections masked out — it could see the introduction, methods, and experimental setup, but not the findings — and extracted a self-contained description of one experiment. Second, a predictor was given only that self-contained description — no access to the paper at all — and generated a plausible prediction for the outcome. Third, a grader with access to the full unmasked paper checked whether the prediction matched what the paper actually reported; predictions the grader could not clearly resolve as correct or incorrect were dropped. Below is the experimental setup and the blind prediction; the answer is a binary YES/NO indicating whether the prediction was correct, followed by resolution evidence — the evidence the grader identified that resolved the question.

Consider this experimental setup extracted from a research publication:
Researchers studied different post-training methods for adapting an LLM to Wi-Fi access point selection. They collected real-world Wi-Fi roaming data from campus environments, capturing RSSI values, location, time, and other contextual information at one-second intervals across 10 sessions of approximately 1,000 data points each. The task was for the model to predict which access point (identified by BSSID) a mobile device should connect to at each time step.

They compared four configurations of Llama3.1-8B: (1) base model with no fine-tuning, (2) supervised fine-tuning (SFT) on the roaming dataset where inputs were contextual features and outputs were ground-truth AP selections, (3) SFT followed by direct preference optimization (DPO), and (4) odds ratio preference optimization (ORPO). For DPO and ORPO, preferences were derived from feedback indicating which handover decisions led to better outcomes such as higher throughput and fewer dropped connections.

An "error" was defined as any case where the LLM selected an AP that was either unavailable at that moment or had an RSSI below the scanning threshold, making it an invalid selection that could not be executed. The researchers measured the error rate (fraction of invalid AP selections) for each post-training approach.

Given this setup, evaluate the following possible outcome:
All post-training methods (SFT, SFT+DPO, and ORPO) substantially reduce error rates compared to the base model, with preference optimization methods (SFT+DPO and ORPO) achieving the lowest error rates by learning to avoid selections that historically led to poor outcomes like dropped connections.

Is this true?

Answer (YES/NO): NO